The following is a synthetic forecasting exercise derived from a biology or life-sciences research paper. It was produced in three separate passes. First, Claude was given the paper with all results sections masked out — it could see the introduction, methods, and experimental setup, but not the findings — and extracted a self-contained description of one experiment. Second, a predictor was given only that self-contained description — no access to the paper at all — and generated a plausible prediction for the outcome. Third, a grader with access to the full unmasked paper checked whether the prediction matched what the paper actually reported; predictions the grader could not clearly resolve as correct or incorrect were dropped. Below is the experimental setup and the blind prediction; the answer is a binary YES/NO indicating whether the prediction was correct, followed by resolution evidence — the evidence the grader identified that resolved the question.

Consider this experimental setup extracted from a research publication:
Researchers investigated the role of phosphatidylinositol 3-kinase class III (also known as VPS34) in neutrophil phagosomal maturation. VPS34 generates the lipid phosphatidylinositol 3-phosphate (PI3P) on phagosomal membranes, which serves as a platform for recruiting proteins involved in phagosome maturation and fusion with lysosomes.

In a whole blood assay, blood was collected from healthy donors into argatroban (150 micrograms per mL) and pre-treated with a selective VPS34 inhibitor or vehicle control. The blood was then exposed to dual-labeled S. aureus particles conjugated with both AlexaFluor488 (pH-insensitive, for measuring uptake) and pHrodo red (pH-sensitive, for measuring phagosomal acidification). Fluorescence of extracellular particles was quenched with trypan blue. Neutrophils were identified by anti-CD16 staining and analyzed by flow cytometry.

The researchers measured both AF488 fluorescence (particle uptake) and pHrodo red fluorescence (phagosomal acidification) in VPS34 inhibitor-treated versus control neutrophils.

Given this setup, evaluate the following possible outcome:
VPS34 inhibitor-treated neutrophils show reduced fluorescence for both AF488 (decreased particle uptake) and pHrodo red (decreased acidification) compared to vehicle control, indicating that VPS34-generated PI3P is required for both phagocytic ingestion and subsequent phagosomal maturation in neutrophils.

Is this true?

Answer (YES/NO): NO